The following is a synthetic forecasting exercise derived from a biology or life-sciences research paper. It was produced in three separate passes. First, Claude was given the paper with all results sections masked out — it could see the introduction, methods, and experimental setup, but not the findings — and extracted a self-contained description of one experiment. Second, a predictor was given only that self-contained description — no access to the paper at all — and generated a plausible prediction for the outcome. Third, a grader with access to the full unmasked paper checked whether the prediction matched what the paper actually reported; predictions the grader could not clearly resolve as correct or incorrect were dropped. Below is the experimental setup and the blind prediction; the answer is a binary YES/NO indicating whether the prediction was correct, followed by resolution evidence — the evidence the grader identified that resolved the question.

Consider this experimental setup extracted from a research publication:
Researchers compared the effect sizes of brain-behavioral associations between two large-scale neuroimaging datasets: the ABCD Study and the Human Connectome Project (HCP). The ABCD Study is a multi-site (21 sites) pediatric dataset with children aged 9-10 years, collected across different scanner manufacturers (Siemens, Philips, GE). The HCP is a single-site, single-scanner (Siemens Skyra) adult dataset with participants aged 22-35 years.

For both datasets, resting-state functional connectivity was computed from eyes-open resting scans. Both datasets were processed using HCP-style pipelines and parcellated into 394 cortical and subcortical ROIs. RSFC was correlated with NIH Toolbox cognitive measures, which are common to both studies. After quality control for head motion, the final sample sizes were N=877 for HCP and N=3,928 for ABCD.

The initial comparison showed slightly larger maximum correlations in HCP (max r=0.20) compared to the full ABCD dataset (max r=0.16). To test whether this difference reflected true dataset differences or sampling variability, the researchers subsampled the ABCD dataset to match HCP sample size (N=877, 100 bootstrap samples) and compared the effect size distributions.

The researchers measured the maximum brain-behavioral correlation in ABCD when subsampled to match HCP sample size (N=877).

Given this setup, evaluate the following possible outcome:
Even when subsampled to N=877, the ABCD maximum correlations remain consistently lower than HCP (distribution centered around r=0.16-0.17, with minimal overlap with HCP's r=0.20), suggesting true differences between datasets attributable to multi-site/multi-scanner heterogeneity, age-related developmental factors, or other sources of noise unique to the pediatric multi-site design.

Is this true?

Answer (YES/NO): NO